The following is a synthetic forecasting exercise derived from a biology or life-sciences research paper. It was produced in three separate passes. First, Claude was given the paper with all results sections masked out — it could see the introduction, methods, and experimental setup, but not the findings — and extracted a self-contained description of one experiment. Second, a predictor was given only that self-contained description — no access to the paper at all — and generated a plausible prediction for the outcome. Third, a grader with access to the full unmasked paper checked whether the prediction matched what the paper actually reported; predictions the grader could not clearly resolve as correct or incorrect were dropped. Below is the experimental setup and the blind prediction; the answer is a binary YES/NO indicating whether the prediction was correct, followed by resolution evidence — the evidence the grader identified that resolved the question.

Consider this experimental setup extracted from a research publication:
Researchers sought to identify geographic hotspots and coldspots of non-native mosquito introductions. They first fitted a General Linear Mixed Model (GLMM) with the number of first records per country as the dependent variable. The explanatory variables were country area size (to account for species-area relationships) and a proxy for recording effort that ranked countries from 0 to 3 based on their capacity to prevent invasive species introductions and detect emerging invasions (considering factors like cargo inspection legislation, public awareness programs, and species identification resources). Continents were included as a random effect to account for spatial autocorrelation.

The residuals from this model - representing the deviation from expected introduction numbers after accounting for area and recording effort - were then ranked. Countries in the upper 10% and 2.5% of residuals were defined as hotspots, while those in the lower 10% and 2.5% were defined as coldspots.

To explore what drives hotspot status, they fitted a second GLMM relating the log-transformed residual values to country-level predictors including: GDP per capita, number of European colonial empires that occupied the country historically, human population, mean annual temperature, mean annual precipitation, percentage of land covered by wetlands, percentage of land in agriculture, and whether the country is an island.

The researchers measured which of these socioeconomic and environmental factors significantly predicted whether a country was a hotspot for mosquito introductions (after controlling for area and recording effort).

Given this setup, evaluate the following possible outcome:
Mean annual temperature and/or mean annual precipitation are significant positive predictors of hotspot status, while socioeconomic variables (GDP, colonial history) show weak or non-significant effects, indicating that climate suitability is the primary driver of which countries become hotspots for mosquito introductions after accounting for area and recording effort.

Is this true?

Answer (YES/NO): NO